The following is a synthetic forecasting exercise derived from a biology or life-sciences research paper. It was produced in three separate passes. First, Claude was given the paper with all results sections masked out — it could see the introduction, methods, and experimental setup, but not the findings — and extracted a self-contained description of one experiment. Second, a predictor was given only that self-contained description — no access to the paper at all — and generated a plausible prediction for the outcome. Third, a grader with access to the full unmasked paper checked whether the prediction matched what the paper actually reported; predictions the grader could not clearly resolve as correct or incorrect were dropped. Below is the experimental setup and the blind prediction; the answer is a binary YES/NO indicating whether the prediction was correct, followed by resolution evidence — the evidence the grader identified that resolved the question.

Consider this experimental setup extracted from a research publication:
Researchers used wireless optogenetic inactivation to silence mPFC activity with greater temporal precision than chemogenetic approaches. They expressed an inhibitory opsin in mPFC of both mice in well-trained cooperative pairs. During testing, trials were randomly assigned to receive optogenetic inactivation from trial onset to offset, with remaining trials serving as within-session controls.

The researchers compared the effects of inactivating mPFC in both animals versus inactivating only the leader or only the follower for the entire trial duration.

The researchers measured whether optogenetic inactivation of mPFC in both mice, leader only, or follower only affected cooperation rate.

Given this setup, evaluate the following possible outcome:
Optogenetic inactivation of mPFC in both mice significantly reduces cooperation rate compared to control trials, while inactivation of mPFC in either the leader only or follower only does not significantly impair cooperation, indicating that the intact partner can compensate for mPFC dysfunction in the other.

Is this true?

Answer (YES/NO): YES